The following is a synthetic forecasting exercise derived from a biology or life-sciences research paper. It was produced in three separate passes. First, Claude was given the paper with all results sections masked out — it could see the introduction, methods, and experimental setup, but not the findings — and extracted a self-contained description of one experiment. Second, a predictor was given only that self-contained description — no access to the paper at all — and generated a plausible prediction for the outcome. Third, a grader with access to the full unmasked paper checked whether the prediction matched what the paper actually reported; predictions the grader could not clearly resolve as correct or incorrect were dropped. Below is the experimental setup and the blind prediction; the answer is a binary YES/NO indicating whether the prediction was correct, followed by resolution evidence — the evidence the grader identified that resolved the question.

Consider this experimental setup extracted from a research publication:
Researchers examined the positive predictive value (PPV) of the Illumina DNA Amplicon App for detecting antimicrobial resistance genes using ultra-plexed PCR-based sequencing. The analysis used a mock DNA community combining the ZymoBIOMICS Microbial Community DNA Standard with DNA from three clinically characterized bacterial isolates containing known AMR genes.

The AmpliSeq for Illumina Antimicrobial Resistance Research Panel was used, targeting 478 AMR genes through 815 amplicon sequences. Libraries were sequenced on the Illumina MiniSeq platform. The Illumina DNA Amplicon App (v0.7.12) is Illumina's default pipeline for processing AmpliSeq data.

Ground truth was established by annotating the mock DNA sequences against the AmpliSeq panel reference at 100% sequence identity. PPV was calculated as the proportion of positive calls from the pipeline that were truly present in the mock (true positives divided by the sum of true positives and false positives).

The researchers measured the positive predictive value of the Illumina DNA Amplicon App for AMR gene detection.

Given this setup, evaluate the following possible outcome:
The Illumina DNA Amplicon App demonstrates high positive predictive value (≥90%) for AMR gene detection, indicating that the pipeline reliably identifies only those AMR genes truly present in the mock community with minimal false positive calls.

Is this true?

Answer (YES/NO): NO